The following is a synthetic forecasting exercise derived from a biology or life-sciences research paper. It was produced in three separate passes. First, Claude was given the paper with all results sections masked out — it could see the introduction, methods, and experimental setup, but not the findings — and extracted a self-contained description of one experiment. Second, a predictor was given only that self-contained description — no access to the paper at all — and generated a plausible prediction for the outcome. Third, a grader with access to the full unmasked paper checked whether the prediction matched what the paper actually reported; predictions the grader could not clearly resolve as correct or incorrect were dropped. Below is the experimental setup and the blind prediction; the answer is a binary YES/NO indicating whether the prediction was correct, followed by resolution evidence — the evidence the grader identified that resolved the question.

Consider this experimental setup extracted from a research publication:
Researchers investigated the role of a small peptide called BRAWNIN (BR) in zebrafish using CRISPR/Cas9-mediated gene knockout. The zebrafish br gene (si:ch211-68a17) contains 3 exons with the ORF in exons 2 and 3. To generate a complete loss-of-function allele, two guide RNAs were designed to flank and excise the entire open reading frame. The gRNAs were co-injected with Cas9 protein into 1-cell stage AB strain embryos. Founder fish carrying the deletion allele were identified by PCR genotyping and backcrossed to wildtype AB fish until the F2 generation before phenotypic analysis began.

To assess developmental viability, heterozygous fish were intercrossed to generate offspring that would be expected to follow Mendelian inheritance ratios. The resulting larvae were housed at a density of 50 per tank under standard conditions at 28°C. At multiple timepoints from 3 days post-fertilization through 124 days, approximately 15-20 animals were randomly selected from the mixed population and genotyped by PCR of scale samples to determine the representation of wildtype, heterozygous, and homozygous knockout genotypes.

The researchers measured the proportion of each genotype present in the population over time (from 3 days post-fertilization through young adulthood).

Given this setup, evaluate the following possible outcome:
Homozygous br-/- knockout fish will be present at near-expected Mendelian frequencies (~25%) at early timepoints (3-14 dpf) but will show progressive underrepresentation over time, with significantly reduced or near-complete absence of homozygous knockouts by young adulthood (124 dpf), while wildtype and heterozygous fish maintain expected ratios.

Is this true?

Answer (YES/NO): YES